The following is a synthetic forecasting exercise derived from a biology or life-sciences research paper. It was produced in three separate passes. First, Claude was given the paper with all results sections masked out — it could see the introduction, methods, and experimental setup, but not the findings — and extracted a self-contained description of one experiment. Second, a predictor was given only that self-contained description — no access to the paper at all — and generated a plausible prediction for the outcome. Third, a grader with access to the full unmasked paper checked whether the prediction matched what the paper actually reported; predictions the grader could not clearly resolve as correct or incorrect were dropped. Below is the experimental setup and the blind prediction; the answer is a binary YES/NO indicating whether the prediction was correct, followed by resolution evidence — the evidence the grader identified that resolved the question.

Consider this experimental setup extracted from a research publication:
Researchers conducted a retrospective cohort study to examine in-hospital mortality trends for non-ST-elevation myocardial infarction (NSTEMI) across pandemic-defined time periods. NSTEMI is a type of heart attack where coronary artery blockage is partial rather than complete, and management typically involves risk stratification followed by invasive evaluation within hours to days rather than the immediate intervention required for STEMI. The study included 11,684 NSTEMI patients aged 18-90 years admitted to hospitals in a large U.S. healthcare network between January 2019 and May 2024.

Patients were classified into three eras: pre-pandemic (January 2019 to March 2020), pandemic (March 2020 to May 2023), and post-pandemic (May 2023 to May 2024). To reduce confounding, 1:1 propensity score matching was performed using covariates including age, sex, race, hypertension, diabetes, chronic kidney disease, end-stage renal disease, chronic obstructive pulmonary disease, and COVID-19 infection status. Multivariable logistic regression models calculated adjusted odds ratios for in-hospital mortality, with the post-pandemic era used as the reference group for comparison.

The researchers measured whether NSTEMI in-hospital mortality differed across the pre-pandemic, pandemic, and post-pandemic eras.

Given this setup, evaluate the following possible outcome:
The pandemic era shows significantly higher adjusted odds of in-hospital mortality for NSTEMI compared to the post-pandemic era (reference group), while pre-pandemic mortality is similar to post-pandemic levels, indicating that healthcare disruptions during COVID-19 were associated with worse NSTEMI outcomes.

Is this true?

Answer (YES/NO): NO